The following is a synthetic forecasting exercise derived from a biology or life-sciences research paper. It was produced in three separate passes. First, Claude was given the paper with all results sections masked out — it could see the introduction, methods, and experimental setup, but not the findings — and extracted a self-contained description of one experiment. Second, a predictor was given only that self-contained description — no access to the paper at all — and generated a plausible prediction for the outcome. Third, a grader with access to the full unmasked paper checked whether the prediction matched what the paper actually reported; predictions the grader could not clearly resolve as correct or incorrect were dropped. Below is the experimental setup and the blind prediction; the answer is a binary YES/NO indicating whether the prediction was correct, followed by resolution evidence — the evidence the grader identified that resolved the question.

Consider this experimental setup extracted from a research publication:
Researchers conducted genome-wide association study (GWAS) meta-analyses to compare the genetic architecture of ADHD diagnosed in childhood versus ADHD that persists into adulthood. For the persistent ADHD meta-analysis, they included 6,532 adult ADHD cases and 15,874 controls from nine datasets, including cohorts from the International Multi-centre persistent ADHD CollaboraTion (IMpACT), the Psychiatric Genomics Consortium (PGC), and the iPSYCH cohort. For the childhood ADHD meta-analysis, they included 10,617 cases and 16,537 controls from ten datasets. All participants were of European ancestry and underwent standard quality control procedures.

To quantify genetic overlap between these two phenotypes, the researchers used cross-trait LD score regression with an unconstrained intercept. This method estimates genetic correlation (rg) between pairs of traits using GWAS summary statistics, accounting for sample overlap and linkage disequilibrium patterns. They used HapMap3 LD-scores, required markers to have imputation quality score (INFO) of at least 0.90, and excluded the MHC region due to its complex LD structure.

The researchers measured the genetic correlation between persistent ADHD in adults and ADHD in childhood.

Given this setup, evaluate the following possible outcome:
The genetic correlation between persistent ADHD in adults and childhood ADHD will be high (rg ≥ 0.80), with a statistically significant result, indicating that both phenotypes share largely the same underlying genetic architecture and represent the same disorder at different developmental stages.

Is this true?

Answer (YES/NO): YES